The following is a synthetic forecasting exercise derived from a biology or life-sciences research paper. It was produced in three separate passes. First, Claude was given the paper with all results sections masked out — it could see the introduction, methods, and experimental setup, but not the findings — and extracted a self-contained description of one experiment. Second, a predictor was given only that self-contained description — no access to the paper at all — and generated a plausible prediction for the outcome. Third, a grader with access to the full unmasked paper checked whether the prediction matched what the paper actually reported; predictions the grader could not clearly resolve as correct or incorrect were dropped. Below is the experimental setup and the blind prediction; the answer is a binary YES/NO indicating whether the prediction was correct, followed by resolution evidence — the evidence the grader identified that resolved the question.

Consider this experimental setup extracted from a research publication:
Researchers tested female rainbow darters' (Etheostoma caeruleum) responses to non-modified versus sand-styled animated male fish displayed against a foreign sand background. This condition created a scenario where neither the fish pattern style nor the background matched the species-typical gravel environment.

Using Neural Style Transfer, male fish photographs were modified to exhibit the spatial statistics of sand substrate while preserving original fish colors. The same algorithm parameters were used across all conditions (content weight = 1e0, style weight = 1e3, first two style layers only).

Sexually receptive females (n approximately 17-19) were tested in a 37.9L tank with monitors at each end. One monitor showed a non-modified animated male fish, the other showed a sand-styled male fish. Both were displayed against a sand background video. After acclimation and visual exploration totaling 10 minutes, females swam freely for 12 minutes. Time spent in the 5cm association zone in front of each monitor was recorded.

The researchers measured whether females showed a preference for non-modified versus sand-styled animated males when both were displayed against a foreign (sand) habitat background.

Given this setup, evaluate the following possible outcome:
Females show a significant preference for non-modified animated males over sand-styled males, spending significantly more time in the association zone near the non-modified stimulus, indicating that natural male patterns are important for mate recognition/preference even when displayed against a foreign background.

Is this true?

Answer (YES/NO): NO